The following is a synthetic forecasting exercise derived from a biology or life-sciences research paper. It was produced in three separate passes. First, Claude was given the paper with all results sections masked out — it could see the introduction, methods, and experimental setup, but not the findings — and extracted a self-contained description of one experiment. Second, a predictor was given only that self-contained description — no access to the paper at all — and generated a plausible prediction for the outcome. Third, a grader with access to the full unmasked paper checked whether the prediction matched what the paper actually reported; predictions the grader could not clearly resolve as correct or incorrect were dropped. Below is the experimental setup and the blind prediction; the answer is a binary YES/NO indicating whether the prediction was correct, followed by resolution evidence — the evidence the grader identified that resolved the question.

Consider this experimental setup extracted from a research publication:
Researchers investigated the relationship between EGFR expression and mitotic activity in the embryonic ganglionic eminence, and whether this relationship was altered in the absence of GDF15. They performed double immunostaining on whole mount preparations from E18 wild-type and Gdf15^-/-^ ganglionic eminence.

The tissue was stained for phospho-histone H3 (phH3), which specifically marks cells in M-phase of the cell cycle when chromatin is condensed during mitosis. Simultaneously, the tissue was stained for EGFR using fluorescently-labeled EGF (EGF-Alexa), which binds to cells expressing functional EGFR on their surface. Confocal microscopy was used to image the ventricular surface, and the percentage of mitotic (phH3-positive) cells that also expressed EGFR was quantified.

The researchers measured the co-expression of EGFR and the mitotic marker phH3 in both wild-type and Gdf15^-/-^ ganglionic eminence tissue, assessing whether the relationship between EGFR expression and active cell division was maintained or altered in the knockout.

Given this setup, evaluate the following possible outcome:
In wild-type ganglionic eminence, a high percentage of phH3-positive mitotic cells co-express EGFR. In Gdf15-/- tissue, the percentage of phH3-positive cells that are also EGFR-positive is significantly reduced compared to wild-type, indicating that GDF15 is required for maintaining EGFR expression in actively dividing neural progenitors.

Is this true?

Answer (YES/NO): NO